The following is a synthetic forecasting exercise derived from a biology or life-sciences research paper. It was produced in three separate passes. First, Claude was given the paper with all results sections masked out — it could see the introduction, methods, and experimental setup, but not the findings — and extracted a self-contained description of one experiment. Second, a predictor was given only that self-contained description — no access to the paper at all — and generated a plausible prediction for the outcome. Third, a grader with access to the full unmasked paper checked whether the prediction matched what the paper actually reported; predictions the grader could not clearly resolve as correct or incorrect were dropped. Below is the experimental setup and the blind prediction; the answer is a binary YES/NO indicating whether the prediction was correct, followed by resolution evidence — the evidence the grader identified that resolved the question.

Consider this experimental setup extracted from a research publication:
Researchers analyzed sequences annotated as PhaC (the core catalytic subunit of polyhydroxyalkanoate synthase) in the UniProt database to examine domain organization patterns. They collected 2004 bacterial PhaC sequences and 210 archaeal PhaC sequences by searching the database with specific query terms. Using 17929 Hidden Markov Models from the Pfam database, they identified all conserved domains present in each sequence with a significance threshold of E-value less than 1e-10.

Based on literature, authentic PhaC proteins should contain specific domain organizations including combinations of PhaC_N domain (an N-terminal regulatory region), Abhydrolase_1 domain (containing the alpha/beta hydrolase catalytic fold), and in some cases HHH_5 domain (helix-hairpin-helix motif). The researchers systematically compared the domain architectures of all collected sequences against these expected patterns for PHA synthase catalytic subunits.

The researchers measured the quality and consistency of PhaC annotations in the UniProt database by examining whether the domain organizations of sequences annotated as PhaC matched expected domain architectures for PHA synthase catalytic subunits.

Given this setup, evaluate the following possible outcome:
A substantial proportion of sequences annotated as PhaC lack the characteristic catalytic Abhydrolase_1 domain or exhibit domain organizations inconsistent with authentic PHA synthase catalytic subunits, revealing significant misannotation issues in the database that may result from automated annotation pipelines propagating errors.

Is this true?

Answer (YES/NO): YES